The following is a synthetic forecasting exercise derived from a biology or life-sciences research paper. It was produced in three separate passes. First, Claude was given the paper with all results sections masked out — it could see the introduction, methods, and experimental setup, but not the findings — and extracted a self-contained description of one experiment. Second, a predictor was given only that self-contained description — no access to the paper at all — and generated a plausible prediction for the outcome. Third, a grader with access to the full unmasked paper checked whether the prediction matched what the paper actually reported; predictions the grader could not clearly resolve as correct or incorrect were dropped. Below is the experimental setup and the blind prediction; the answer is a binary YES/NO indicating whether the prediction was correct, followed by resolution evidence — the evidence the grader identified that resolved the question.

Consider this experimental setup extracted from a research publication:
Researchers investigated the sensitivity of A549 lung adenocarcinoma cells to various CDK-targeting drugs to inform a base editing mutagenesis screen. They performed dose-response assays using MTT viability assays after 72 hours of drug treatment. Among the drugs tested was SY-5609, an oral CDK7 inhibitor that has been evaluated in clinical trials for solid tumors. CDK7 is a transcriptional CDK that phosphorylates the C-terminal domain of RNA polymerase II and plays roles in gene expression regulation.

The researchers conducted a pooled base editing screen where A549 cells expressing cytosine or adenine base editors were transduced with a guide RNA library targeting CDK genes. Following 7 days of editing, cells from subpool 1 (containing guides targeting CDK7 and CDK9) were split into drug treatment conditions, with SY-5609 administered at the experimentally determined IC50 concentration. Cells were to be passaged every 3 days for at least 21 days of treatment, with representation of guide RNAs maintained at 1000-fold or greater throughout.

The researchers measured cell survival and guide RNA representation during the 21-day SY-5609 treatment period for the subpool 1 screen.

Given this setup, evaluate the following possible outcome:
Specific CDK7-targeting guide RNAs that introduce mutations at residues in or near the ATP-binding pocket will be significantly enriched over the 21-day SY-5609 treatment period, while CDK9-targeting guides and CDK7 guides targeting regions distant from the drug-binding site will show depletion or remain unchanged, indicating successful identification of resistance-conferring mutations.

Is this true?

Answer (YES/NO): NO